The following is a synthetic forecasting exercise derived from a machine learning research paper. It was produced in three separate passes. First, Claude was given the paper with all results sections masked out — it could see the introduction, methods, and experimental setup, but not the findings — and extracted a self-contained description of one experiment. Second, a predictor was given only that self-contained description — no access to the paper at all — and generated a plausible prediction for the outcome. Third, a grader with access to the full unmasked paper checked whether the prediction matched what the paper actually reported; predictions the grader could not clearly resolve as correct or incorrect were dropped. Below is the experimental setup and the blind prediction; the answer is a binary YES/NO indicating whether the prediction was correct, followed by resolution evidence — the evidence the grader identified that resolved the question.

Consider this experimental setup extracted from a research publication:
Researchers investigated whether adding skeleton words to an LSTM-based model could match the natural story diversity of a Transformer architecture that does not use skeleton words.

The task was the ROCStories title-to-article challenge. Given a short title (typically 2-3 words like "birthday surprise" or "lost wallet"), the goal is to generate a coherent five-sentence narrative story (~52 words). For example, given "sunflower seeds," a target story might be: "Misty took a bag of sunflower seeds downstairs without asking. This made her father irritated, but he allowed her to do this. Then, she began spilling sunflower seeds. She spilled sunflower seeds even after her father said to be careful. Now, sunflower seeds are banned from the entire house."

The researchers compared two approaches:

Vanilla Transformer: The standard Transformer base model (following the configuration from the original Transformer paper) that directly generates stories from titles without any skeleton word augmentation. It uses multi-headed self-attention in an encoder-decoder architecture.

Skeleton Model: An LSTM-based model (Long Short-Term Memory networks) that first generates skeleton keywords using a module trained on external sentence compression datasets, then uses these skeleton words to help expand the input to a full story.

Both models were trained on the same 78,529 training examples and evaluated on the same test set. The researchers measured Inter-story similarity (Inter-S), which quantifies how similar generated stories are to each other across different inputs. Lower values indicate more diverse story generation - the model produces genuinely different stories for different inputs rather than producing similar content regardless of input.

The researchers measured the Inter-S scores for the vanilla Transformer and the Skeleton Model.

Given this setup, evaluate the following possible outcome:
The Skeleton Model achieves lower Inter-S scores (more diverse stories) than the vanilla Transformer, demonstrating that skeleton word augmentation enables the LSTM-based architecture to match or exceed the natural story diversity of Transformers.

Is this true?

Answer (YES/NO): NO